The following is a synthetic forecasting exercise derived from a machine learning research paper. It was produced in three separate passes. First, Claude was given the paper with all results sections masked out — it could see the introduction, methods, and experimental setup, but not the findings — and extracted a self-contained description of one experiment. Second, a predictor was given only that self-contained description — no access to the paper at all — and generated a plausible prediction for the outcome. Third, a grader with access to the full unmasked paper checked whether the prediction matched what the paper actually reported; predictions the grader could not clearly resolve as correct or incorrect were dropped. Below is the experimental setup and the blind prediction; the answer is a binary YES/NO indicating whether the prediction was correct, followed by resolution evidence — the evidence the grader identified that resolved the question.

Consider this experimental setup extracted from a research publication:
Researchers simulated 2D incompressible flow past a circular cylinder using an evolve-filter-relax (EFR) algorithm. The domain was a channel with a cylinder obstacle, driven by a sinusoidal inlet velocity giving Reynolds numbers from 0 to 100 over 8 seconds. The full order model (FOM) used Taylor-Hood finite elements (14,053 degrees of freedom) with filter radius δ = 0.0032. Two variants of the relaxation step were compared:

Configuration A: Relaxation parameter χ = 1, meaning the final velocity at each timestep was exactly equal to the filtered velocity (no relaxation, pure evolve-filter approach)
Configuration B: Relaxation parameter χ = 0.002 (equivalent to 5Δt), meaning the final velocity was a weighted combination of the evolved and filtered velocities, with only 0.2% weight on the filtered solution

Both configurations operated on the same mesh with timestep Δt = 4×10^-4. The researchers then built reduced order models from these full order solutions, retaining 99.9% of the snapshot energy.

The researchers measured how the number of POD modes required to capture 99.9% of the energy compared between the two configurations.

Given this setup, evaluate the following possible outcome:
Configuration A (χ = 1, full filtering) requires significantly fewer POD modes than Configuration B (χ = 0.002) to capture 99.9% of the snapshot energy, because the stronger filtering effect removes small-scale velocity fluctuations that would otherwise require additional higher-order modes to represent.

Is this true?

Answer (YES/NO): YES